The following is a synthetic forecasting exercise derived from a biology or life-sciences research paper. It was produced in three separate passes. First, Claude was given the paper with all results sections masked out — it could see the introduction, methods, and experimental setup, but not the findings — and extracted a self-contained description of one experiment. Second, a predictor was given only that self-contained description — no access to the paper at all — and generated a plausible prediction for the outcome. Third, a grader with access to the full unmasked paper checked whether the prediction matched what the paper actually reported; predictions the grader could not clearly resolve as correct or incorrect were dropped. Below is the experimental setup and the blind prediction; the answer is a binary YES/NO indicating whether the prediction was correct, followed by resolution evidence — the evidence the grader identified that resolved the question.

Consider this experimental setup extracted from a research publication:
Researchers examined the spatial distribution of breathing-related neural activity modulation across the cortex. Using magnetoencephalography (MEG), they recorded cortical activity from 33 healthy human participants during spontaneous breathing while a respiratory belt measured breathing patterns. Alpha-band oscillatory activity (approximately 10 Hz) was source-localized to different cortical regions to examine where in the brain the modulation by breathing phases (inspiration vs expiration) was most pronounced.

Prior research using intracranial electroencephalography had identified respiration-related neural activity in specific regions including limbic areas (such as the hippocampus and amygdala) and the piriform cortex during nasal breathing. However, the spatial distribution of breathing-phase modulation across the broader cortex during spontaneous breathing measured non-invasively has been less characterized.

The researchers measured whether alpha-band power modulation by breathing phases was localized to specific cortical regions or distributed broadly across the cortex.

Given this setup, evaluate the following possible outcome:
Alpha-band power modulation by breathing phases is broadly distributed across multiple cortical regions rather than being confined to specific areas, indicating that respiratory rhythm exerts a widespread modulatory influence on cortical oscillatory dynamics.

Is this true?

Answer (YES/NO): YES